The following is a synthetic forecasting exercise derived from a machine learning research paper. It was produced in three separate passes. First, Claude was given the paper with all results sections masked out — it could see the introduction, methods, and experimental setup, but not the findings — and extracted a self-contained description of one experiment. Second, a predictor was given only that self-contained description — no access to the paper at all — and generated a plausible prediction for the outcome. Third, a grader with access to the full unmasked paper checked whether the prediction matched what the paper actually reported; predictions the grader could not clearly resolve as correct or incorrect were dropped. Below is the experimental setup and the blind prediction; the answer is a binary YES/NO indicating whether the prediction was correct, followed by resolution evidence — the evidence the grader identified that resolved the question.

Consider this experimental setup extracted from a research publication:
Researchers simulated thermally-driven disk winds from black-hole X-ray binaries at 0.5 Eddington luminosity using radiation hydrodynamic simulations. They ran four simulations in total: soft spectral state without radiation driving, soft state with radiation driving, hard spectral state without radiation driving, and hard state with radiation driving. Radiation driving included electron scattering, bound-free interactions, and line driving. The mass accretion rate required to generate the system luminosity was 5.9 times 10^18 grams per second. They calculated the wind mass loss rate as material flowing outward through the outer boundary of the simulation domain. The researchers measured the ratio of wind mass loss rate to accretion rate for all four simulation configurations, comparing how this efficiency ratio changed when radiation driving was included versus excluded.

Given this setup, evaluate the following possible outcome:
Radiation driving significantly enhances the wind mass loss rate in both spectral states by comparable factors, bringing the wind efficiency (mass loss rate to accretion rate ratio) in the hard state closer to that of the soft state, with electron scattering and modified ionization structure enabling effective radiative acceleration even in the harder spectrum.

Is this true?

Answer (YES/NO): NO